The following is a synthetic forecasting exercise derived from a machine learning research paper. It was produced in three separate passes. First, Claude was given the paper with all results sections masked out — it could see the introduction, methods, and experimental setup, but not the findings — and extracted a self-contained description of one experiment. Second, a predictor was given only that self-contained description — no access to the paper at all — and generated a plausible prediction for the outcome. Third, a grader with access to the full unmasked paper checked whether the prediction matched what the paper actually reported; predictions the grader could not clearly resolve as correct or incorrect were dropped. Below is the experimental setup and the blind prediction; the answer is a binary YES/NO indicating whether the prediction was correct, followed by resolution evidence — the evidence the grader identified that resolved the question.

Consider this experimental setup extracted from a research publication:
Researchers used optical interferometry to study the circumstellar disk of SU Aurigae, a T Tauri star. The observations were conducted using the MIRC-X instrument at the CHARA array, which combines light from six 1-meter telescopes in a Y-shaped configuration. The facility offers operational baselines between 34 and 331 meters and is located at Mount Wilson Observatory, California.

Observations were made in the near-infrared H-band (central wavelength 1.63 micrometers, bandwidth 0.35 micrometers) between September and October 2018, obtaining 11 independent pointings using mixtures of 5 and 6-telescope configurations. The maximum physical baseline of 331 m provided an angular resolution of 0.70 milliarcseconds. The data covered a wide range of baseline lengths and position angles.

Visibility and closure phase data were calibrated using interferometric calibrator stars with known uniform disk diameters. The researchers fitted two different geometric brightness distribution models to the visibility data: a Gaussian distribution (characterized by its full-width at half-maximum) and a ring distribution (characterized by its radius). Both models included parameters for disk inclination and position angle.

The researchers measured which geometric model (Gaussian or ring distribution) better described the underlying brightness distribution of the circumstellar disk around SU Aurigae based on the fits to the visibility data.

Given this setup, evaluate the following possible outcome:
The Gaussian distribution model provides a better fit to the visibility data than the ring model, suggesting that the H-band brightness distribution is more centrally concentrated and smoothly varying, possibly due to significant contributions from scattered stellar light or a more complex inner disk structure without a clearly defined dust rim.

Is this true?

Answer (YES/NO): NO